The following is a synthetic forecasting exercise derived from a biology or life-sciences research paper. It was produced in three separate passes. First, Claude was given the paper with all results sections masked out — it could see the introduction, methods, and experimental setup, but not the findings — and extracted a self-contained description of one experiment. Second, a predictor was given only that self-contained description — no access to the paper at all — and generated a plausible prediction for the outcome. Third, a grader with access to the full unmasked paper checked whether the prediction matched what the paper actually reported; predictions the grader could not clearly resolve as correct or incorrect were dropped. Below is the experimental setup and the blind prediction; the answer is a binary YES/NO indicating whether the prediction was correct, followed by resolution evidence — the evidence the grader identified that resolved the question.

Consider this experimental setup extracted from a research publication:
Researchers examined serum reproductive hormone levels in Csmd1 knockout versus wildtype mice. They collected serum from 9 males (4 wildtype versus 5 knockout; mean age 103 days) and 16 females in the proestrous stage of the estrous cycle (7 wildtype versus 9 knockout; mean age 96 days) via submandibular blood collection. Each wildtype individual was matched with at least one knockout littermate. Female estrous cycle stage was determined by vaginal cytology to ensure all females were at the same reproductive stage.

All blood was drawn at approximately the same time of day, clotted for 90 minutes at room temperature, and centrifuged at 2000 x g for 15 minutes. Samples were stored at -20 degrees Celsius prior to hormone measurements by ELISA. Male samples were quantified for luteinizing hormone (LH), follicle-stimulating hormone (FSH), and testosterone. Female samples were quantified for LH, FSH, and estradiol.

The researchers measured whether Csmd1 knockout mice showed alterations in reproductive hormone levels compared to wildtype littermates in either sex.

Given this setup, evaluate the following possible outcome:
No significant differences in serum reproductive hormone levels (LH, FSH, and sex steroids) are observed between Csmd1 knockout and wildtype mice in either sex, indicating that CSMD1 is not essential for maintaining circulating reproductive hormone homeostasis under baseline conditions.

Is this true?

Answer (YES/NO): YES